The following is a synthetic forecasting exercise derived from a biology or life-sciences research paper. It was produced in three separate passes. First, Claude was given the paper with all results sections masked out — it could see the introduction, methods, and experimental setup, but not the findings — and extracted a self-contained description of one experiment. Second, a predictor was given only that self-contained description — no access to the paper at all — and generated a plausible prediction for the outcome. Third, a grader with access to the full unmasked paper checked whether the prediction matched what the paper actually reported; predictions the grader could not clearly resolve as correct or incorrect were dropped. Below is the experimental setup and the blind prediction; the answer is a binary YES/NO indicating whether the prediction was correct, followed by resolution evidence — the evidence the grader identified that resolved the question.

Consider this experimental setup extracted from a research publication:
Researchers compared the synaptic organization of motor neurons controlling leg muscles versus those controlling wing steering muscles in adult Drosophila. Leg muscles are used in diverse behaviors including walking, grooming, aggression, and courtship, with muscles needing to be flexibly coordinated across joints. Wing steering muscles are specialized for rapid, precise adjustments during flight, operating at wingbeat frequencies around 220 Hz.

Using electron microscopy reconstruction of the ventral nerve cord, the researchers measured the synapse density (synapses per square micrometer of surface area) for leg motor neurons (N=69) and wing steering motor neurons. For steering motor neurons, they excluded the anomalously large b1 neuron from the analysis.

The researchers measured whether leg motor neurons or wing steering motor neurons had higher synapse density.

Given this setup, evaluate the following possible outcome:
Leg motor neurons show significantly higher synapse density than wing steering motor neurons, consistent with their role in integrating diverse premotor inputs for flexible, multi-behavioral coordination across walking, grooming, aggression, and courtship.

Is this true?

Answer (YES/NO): YES